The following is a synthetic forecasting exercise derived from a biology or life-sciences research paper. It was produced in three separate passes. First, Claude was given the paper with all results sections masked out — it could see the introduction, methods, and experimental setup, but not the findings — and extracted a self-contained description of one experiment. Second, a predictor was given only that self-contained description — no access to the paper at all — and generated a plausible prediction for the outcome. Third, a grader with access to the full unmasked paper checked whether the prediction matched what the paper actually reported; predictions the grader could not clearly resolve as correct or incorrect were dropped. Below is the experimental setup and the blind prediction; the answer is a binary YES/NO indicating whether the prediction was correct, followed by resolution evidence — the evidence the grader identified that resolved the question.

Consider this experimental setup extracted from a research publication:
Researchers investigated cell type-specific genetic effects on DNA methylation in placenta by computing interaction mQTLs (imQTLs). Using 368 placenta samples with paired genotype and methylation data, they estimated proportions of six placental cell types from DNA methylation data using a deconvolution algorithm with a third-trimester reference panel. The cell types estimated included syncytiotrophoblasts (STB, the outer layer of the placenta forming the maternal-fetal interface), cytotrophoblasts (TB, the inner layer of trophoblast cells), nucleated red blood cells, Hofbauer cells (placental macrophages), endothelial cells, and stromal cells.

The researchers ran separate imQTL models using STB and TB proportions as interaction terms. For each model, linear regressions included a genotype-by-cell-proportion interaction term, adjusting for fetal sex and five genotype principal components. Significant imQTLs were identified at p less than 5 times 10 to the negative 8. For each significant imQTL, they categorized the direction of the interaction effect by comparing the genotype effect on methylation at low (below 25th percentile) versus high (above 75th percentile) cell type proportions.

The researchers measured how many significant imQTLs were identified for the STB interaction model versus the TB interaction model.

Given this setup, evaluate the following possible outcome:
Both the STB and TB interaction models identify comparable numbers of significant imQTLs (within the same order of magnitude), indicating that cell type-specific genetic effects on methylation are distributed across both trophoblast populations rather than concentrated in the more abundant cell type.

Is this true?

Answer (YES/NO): NO